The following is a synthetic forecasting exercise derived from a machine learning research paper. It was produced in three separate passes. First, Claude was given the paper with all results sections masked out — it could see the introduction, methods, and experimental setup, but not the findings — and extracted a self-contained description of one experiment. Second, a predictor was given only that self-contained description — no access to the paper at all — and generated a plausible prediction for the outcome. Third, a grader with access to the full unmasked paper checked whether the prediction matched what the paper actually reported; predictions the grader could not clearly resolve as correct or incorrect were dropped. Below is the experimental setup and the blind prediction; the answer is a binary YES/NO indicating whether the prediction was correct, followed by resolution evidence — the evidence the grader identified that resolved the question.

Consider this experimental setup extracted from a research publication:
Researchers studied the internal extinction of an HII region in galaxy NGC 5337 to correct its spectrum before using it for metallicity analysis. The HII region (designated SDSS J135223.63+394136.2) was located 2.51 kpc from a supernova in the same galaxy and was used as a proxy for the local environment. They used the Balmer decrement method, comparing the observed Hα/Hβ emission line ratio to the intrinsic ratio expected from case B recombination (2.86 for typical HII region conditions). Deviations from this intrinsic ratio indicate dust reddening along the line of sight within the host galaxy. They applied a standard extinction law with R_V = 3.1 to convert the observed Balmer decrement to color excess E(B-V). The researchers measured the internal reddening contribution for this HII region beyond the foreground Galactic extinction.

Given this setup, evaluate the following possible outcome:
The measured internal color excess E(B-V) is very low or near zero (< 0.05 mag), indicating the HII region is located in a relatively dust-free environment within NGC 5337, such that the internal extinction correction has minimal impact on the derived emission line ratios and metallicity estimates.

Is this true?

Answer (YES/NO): NO